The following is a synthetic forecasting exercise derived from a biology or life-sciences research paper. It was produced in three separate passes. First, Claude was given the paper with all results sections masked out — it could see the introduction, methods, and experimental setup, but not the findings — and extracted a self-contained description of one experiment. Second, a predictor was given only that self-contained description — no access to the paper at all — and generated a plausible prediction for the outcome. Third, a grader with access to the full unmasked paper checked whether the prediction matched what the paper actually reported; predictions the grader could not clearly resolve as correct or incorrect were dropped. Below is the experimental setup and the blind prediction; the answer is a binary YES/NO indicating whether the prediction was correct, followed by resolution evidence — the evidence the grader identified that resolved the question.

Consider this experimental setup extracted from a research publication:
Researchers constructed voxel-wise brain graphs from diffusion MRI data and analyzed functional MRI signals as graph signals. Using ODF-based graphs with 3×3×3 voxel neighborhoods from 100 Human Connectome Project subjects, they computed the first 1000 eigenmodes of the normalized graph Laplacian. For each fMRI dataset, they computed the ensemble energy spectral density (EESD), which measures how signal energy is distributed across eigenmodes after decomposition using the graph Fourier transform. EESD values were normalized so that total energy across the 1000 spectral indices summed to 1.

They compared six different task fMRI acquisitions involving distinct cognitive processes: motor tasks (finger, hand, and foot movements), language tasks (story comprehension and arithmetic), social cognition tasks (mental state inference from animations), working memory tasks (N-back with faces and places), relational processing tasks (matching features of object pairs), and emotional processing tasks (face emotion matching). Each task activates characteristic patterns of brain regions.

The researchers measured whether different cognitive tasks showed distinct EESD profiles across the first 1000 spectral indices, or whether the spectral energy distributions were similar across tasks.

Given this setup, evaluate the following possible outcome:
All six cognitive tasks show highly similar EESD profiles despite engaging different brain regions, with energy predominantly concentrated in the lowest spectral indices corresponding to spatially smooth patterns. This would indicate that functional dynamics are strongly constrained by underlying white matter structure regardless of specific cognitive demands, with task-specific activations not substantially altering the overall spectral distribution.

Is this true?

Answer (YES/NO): NO